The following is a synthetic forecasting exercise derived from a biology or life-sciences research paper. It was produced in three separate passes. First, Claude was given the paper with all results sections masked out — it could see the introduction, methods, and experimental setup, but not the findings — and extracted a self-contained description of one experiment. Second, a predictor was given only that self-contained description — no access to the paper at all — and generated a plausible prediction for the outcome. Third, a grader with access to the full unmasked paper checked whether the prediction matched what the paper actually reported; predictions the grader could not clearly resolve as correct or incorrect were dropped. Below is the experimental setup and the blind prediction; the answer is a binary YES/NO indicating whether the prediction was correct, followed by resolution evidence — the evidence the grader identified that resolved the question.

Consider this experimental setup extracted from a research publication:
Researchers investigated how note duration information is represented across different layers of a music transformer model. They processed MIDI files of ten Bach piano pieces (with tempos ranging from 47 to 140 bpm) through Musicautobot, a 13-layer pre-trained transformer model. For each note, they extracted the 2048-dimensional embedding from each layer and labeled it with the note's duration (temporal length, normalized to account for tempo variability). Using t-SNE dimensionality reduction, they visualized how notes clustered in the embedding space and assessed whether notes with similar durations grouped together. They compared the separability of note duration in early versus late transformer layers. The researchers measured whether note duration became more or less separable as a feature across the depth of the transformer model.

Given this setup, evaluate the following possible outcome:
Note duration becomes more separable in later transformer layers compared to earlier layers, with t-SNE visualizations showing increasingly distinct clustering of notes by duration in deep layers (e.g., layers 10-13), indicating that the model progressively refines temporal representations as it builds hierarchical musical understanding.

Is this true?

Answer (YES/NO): YES